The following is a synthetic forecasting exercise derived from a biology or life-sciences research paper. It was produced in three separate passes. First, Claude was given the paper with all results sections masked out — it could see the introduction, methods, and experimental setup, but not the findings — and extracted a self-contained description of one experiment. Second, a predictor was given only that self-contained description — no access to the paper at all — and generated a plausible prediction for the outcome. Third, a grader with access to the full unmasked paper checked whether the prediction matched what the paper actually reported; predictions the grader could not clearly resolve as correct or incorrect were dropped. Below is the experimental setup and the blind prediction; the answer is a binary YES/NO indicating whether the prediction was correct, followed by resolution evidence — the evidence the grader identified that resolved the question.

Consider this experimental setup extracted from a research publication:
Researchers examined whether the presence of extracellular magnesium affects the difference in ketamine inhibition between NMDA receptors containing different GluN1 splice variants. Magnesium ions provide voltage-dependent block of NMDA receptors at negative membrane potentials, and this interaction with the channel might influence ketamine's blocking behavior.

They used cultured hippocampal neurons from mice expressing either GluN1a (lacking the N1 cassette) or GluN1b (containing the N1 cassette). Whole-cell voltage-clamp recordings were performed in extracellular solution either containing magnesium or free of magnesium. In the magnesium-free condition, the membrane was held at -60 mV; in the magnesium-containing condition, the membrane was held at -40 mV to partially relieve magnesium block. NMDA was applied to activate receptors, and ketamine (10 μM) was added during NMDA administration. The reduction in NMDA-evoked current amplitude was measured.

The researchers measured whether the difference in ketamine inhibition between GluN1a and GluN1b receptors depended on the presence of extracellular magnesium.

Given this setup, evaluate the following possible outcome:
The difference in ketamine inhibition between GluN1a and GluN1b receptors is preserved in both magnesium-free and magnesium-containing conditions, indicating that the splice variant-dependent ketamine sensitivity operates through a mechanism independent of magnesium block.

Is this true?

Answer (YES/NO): NO